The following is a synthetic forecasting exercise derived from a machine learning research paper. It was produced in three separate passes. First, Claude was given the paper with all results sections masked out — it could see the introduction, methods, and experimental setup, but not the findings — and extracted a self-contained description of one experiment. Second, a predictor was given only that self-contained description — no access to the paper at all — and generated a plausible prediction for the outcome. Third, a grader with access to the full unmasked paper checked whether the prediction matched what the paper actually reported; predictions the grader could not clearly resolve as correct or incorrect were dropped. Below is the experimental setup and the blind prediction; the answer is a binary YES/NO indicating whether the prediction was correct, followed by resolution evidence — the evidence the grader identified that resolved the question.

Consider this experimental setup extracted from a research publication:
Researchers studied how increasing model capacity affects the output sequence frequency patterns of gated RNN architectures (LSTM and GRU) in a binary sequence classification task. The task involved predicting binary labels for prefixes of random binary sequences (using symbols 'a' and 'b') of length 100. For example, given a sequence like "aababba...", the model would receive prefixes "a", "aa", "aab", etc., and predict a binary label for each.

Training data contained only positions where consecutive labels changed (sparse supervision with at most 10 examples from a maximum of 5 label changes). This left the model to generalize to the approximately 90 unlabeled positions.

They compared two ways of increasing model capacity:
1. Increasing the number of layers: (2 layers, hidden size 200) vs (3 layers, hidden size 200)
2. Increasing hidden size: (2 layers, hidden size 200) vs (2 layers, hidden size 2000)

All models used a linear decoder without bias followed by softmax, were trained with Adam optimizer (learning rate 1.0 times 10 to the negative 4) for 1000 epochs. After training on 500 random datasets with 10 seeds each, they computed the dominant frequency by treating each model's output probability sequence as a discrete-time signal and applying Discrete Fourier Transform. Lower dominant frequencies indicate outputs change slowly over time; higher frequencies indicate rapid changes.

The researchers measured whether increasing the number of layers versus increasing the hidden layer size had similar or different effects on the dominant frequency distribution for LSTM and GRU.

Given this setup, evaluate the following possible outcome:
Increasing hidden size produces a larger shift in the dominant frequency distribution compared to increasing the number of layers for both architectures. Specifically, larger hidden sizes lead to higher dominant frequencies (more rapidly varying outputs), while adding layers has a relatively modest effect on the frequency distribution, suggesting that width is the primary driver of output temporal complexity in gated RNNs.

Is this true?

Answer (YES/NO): NO